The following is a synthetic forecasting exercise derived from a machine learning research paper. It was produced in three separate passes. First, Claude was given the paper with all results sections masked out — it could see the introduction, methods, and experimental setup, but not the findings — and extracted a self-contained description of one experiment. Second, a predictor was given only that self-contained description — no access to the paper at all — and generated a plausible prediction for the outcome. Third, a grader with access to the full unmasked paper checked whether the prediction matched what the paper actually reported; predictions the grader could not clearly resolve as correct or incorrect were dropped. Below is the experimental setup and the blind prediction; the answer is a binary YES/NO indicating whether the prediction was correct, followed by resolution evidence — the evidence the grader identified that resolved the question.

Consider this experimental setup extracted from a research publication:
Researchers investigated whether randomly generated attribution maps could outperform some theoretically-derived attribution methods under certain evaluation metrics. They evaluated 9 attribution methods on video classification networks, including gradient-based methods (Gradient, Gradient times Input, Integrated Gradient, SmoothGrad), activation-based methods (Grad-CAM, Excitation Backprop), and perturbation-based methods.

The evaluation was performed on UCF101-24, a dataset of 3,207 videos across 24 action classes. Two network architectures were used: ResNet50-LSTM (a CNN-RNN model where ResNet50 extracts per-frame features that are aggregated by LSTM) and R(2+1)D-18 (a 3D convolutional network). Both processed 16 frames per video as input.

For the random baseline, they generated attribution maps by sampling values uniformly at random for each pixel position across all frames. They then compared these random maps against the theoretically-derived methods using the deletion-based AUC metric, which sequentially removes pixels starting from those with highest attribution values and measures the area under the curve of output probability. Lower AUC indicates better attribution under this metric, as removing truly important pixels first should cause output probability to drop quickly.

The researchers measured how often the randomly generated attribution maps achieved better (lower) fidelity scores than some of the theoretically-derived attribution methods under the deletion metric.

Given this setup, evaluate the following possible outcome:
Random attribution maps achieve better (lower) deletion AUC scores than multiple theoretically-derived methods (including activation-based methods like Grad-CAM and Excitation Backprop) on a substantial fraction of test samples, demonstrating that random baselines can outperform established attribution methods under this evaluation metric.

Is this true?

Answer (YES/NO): NO